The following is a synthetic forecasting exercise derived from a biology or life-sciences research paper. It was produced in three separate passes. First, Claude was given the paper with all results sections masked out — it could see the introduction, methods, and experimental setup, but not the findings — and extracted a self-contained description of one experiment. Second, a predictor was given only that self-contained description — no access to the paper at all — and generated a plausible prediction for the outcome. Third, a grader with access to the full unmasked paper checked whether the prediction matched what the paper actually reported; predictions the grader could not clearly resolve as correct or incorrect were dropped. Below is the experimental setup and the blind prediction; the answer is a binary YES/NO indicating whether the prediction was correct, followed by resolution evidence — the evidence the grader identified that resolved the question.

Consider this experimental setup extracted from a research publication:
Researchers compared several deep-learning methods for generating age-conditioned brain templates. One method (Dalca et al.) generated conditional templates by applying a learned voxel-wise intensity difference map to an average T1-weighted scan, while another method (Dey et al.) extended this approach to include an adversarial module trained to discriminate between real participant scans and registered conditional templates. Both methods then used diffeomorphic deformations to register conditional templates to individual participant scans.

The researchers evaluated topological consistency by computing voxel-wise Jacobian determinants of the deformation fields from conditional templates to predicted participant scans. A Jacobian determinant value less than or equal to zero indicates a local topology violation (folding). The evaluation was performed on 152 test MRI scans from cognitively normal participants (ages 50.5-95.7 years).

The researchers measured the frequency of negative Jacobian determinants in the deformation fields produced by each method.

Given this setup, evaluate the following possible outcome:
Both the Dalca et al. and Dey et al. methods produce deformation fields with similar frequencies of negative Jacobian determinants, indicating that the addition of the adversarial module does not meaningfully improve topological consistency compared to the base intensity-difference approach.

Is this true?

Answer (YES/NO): NO